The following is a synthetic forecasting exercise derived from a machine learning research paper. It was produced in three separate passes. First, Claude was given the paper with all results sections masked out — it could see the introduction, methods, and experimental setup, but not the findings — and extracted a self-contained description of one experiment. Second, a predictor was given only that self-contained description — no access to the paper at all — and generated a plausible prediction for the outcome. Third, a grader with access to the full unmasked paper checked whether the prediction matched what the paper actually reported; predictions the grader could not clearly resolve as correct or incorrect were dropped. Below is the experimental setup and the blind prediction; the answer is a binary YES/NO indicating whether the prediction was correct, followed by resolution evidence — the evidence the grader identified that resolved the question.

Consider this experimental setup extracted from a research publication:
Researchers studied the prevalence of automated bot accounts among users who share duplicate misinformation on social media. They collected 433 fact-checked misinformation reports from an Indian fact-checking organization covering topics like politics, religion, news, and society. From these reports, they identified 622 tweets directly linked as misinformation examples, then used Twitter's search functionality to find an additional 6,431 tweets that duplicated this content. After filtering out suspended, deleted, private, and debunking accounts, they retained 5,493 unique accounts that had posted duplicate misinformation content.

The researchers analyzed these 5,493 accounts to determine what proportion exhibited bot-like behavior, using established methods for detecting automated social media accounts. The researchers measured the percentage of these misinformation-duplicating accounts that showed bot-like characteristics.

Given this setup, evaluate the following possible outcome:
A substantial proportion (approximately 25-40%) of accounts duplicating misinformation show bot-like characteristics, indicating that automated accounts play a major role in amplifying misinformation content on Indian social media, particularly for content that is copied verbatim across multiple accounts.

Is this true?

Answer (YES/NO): NO